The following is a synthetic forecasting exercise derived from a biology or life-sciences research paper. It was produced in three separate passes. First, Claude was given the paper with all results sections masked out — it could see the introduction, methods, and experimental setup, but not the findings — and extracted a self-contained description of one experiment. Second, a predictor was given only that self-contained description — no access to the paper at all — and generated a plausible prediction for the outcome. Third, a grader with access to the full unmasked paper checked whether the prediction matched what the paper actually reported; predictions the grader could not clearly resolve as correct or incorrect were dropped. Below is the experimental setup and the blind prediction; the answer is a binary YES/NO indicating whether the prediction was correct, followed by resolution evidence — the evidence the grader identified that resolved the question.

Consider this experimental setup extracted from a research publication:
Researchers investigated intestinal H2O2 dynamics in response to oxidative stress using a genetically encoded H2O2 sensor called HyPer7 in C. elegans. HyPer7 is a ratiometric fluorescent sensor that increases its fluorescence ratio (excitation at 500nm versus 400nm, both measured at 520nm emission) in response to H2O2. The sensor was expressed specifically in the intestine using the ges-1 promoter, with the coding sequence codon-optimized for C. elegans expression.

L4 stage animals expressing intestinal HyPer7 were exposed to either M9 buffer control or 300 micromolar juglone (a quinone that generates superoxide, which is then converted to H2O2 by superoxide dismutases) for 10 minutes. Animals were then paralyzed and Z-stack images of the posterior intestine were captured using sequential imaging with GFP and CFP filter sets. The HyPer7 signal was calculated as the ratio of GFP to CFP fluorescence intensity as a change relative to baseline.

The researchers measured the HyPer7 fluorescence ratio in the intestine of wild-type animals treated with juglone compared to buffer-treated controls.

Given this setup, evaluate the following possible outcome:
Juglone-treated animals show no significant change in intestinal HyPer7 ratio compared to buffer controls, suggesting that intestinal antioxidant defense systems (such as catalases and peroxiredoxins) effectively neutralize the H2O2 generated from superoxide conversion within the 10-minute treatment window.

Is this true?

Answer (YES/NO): NO